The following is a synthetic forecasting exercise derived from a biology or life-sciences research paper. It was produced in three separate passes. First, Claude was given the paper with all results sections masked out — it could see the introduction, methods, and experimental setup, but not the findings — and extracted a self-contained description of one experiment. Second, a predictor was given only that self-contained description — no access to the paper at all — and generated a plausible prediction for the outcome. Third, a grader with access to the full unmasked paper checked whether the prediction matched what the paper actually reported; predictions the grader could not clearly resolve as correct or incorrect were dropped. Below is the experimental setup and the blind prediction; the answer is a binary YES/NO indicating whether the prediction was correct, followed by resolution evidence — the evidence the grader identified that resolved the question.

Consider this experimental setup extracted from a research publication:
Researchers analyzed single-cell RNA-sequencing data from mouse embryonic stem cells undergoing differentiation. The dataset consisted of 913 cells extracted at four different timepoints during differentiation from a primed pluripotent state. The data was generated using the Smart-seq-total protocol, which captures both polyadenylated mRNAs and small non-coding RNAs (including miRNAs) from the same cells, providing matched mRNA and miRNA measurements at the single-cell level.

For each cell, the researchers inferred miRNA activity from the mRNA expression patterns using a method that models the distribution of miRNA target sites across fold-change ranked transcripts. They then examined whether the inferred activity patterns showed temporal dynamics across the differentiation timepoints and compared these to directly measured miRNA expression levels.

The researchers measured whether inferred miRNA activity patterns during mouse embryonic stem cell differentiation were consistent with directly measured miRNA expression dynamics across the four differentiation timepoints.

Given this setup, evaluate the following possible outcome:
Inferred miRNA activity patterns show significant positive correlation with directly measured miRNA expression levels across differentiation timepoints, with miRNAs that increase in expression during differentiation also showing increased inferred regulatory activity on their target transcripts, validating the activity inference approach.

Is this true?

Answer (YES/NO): YES